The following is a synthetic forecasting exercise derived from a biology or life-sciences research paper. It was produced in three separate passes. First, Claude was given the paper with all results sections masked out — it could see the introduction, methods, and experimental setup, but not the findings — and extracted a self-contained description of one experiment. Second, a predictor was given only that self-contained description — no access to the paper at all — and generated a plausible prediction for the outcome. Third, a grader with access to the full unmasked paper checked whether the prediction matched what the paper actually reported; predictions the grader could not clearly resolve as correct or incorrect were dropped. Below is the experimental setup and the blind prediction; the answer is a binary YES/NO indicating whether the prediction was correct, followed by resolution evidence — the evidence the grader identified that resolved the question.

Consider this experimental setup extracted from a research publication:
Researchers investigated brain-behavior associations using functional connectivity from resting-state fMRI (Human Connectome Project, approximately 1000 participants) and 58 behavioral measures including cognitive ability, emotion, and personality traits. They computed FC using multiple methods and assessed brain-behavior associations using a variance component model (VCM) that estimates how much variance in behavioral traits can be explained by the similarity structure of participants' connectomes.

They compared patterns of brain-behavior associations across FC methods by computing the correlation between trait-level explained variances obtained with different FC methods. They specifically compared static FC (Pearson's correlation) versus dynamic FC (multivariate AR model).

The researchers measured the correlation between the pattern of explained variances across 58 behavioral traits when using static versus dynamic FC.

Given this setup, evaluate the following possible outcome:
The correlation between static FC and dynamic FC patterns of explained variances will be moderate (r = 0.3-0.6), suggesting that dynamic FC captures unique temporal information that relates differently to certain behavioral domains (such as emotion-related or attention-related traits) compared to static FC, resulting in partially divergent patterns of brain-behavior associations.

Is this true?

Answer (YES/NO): NO